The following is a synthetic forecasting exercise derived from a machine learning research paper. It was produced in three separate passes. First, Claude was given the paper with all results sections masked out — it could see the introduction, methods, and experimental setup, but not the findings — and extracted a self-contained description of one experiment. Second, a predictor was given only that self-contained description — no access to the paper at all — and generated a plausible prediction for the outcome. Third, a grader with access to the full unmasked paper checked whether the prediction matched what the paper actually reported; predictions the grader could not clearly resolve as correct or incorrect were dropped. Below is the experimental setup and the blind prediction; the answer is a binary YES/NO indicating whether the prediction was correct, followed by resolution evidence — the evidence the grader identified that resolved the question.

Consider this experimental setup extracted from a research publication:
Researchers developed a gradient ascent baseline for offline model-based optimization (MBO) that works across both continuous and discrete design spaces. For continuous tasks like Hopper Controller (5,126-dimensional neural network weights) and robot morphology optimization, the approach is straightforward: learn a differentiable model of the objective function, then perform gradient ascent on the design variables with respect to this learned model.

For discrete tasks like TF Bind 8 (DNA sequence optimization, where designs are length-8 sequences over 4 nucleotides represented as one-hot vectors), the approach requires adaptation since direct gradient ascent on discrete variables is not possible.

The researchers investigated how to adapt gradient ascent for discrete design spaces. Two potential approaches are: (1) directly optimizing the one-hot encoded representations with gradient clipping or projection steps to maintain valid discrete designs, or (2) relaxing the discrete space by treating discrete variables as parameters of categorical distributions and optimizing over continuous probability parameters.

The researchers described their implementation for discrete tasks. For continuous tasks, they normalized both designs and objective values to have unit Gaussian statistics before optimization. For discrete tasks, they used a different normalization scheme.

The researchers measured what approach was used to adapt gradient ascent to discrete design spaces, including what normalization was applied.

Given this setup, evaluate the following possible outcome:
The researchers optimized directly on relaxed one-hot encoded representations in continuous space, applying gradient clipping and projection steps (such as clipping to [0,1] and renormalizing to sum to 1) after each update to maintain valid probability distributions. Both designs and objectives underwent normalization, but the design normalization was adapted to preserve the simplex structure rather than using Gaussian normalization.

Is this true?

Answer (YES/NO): NO